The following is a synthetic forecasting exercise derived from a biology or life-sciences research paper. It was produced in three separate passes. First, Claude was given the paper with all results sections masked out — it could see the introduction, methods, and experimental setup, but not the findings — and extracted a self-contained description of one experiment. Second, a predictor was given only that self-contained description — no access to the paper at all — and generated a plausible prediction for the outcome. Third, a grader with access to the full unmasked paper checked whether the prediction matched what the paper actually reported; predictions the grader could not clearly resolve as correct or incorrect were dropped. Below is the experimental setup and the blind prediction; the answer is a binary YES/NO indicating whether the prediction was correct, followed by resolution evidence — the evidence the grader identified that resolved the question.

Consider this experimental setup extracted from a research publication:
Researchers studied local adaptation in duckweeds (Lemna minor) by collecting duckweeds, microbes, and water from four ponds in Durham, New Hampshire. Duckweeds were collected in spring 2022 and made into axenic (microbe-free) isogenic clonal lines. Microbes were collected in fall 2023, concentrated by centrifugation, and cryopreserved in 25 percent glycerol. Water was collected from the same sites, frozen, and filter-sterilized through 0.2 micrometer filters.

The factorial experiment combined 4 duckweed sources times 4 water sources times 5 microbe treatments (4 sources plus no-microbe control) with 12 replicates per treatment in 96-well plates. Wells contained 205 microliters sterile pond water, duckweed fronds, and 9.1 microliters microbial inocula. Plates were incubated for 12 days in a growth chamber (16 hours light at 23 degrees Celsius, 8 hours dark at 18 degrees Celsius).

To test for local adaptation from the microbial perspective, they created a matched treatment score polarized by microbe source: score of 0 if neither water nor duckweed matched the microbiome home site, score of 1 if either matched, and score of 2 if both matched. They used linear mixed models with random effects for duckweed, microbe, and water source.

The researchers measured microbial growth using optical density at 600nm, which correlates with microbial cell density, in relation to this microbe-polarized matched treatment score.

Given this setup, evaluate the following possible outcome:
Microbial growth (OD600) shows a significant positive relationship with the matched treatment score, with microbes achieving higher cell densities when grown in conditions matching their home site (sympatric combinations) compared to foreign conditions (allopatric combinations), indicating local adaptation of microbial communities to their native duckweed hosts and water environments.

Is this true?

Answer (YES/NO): NO